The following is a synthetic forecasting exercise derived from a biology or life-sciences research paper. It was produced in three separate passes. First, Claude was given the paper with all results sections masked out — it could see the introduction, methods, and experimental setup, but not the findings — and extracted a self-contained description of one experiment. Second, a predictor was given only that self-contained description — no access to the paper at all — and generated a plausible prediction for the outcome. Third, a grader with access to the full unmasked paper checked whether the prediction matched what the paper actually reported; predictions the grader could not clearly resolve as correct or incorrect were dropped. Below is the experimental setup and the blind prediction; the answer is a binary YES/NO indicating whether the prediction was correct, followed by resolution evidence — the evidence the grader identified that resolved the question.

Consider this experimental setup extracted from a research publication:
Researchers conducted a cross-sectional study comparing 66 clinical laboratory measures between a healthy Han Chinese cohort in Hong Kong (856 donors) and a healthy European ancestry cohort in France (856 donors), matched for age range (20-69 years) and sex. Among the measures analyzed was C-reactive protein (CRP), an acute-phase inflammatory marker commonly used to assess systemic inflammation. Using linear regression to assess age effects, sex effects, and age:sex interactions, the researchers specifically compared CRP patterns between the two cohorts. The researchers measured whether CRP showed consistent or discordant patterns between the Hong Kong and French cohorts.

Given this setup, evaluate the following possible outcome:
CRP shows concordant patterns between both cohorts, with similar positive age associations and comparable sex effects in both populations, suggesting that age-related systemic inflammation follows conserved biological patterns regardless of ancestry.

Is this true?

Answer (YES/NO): NO